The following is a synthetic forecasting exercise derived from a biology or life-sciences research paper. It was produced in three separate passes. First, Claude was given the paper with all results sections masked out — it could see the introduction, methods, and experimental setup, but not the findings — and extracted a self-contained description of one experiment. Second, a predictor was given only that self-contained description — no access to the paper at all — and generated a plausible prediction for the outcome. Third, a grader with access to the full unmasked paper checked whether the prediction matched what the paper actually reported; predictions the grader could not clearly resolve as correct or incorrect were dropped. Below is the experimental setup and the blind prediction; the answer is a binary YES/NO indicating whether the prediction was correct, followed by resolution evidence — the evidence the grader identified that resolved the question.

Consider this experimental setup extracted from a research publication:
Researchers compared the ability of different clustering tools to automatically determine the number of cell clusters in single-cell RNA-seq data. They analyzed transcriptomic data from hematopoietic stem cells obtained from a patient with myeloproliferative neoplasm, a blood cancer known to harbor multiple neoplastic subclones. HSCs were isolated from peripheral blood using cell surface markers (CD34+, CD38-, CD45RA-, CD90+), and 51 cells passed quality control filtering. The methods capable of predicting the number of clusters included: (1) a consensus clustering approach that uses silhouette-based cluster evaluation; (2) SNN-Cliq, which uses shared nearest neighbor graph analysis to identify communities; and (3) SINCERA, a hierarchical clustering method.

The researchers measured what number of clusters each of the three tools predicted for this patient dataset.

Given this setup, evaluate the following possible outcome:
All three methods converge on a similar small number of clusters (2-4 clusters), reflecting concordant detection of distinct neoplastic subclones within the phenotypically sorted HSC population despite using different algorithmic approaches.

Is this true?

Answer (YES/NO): NO